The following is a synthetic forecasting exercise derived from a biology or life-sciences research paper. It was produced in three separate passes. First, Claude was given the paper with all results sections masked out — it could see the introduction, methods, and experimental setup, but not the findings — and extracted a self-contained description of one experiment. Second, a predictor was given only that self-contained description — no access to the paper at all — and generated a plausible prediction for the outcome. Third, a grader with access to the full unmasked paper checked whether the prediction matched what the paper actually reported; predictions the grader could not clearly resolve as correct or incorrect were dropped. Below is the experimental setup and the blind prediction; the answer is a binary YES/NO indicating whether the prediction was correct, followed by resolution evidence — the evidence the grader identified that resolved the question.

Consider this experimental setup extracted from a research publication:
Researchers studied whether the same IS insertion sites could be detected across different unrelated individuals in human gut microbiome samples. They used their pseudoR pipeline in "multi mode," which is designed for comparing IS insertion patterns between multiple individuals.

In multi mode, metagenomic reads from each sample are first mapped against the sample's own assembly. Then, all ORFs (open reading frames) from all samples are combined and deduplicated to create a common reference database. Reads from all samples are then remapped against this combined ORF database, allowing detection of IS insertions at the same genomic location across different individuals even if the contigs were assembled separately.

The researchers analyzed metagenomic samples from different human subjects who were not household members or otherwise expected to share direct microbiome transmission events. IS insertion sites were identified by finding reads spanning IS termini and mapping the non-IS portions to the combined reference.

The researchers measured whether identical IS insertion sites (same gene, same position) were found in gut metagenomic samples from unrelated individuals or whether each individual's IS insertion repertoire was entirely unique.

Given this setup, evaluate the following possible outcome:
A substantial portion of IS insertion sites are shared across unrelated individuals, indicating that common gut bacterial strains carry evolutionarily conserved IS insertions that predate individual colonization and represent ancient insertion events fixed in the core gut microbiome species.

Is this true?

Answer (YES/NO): NO